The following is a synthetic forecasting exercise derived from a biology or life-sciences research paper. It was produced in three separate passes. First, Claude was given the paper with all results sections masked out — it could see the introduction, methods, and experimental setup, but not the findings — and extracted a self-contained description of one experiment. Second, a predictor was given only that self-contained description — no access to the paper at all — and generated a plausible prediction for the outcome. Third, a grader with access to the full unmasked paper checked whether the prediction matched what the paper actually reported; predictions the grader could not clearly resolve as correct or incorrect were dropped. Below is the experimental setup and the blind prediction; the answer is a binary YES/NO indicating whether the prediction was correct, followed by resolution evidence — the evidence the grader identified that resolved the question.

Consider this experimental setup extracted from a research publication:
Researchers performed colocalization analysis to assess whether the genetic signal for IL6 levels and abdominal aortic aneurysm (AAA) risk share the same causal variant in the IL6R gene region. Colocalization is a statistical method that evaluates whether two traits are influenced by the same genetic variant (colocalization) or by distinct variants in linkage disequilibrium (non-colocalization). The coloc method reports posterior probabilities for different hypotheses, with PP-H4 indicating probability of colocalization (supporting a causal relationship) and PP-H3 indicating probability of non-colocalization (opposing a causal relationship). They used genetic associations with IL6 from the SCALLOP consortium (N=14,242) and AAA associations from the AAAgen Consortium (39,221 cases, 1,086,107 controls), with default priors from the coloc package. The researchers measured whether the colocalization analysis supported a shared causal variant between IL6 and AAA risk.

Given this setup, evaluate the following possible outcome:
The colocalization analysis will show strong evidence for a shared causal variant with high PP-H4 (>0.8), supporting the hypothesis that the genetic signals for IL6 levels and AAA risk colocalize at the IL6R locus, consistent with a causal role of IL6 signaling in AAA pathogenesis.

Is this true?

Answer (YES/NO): YES